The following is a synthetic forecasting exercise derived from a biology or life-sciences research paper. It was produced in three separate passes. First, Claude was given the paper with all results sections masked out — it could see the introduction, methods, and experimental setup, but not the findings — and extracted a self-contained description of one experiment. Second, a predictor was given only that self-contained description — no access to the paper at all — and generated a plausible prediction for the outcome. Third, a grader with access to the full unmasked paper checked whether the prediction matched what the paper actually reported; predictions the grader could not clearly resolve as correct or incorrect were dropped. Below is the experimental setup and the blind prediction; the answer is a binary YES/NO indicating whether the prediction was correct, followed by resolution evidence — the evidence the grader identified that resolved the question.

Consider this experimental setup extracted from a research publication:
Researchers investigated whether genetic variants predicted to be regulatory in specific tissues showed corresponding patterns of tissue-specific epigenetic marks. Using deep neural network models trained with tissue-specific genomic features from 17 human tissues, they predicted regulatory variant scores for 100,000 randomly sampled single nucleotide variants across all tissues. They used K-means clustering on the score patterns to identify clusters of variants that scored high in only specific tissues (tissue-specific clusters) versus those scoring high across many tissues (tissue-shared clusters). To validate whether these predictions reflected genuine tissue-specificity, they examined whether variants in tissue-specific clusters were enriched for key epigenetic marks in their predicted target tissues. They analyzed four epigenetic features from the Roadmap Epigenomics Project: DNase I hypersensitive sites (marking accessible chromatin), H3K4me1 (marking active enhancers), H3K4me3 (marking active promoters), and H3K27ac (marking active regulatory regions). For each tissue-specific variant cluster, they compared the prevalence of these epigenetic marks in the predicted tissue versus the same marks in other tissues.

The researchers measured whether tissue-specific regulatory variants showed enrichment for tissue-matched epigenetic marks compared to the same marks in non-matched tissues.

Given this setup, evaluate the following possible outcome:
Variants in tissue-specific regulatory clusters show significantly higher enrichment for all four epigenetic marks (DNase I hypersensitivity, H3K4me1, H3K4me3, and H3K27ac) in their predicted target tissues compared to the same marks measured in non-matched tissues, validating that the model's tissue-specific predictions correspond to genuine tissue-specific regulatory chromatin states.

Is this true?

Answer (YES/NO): NO